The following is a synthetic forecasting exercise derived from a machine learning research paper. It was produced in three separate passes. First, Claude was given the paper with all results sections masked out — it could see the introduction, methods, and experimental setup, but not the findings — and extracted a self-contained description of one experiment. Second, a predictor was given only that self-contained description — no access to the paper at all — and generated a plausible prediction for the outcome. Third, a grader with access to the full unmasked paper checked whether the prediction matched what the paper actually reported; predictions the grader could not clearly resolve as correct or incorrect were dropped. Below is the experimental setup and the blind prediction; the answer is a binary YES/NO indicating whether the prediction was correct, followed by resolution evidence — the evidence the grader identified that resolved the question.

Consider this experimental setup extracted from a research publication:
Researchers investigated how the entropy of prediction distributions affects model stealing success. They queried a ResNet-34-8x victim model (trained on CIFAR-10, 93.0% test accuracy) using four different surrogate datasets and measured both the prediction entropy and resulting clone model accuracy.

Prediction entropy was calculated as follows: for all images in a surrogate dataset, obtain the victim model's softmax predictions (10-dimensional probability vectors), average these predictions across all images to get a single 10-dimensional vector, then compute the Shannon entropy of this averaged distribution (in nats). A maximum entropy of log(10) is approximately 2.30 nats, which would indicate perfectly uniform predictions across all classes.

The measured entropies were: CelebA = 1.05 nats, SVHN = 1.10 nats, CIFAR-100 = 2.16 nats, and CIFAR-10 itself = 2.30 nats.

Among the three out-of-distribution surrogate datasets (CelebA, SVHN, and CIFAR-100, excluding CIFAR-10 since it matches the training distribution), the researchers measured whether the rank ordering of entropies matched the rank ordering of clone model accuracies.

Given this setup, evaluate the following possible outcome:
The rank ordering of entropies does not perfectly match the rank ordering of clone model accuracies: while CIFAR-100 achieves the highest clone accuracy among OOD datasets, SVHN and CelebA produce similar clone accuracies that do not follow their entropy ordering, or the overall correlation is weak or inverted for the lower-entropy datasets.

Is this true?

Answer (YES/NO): NO